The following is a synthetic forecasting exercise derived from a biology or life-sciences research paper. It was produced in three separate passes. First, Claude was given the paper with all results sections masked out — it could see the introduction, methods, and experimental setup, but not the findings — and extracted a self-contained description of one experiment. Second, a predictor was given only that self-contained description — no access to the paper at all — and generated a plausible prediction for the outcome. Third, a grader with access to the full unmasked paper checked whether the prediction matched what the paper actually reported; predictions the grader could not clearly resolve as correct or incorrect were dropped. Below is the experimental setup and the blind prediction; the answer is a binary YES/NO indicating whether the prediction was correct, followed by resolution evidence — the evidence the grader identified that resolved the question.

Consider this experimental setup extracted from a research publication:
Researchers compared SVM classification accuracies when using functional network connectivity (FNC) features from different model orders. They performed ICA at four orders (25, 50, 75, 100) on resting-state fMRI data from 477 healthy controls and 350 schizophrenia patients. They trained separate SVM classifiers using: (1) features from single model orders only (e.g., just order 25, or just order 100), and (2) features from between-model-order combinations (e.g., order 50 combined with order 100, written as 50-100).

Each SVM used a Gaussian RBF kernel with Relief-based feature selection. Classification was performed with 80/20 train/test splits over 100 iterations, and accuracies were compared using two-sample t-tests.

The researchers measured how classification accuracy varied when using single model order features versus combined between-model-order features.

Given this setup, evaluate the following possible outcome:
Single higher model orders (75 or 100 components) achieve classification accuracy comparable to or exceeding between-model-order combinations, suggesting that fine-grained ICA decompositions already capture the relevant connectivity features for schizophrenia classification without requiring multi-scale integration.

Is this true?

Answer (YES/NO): NO